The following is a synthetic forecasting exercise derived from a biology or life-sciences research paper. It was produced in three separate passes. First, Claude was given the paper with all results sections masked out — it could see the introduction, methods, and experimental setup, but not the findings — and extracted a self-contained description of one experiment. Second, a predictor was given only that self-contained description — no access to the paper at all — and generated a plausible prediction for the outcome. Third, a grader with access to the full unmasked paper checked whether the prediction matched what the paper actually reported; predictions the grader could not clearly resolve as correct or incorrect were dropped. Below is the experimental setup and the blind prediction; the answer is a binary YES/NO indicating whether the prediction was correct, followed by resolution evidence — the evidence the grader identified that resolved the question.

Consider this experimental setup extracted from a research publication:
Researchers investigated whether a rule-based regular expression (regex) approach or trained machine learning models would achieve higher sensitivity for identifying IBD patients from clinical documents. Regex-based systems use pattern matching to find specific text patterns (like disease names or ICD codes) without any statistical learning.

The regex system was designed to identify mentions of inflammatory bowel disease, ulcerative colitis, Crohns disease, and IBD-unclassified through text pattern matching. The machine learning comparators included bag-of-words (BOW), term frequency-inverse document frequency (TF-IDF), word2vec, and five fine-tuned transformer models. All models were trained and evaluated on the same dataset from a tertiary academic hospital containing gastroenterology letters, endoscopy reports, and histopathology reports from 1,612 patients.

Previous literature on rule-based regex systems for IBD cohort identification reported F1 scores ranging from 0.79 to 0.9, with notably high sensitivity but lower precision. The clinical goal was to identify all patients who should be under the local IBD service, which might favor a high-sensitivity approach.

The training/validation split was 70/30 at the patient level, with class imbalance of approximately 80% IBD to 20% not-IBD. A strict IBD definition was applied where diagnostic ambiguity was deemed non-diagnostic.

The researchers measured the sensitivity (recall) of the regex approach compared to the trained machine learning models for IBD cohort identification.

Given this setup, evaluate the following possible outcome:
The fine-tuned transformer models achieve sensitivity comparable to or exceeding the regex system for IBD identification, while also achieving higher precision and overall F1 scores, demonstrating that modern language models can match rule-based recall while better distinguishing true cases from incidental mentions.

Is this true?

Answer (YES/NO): NO